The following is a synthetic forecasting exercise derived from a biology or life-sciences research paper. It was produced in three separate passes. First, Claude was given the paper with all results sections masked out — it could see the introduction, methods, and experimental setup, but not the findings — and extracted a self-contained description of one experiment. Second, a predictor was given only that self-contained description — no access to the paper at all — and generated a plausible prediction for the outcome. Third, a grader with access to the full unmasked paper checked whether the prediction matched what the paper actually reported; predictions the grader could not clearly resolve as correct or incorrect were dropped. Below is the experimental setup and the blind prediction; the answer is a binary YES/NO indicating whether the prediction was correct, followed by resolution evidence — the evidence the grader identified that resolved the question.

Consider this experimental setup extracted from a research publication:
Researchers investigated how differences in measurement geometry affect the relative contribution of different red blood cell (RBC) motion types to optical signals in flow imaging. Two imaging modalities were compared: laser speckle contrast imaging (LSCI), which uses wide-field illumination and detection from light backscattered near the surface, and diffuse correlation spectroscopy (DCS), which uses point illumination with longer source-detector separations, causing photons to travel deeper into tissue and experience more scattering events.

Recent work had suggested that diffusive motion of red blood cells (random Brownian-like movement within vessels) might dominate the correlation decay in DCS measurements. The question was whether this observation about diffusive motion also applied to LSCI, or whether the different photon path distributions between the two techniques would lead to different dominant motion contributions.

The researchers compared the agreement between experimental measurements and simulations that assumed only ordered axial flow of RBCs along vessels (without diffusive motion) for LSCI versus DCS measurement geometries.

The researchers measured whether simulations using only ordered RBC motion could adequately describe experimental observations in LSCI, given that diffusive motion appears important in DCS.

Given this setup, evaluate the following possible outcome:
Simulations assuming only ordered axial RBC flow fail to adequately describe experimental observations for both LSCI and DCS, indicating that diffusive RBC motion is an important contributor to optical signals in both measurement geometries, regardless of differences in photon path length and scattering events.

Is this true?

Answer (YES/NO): NO